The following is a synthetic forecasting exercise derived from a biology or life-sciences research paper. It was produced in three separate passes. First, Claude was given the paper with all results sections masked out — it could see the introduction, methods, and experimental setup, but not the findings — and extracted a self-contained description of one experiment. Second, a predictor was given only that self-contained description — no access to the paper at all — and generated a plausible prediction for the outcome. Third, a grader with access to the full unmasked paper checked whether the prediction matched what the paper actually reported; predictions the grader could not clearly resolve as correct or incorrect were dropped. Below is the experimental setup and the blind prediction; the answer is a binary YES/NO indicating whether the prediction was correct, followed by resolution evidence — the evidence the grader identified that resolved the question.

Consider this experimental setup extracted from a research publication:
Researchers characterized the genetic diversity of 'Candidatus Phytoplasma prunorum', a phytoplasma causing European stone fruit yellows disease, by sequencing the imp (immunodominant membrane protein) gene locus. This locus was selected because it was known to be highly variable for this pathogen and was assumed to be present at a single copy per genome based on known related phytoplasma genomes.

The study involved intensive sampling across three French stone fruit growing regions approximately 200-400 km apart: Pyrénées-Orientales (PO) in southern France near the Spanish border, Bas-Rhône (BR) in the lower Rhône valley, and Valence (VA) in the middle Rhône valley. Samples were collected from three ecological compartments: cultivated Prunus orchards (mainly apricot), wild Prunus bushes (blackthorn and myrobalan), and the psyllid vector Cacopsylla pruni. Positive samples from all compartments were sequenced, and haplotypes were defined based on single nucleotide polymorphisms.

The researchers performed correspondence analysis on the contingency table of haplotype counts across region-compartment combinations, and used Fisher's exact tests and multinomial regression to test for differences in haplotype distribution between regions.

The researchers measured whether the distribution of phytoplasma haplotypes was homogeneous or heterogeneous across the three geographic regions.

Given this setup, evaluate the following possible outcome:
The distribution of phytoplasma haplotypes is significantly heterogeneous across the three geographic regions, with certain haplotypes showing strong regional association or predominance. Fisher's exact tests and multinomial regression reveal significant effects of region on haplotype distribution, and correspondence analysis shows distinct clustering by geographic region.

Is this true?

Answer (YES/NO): YES